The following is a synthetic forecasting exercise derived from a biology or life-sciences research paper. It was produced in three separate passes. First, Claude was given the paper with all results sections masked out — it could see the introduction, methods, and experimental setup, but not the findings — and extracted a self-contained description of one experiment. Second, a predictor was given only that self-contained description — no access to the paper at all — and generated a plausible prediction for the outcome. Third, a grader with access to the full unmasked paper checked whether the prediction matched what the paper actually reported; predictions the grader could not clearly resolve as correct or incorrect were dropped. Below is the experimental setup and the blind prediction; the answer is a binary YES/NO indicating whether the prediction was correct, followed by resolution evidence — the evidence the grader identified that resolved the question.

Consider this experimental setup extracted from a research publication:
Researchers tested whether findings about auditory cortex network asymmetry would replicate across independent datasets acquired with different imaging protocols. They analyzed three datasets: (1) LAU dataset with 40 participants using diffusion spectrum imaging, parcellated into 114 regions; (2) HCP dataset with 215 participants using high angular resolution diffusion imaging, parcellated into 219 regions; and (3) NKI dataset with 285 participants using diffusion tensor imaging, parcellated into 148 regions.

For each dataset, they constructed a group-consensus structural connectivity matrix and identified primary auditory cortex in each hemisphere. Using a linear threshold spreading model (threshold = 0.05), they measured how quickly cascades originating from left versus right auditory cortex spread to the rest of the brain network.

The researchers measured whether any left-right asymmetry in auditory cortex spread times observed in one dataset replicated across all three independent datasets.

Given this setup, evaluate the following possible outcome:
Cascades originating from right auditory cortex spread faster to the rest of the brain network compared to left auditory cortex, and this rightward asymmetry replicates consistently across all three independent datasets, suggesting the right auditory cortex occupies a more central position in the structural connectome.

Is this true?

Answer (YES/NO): YES